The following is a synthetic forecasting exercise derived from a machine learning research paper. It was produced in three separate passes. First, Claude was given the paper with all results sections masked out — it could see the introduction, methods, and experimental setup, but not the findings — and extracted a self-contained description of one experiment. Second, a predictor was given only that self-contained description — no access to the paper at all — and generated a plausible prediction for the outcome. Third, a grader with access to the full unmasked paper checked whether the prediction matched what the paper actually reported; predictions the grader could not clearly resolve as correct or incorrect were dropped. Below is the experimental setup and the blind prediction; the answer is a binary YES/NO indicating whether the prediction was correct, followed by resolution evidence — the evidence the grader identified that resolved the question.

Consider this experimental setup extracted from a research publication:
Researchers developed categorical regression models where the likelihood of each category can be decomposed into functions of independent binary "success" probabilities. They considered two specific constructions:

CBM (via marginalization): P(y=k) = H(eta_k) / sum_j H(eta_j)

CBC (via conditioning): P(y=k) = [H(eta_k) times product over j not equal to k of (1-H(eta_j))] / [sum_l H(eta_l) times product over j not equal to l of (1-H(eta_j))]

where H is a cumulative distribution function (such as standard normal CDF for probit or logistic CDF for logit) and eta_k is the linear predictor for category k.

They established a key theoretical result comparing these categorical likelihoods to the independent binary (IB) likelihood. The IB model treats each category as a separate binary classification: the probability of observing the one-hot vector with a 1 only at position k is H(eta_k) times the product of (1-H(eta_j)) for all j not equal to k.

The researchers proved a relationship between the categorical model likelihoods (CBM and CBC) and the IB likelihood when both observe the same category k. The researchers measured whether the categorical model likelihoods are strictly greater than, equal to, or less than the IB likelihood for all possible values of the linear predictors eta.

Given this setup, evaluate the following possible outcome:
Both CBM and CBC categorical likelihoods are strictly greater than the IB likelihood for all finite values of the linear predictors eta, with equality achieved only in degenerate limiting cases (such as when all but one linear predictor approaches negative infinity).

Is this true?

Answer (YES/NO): NO